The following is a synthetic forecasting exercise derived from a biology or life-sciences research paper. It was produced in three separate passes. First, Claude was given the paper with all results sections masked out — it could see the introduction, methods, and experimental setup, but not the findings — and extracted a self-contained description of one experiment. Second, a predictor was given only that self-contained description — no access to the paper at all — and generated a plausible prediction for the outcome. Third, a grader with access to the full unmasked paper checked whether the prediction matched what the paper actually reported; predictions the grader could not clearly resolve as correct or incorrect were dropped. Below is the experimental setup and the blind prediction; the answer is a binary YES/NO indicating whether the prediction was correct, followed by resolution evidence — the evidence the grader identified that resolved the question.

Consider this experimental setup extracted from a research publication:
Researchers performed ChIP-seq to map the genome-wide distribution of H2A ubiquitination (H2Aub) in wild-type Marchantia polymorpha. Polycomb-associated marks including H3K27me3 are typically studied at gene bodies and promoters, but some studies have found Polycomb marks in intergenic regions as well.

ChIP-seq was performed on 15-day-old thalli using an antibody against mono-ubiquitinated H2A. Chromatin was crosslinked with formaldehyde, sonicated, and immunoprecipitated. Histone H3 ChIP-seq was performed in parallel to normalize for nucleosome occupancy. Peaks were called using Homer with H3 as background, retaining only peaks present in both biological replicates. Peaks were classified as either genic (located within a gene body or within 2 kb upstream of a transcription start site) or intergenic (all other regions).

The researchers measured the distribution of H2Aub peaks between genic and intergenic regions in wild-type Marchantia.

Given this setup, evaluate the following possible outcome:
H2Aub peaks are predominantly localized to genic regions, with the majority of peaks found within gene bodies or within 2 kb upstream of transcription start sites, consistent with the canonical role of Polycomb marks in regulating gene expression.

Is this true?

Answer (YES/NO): YES